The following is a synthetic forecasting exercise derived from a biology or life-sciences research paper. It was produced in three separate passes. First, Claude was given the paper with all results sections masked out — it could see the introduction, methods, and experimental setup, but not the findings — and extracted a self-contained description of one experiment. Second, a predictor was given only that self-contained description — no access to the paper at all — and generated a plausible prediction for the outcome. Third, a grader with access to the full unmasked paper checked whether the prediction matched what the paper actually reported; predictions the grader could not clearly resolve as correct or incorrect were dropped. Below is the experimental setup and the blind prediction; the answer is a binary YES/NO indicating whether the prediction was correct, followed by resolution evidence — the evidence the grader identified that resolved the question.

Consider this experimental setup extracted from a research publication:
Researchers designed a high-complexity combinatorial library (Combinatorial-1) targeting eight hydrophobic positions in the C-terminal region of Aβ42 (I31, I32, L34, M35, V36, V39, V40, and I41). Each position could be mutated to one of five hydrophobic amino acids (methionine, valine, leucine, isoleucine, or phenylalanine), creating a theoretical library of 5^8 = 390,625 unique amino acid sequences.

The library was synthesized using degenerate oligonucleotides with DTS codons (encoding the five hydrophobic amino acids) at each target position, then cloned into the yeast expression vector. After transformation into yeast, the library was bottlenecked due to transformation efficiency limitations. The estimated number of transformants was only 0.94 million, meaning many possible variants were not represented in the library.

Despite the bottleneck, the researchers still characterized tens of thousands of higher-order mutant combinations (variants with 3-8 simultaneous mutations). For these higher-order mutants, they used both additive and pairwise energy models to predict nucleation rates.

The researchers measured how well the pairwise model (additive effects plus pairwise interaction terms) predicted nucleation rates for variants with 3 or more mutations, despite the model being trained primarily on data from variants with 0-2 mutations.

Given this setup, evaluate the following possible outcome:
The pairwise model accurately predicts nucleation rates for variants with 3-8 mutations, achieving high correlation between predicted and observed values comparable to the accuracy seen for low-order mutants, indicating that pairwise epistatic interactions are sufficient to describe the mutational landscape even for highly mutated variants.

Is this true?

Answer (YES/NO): YES